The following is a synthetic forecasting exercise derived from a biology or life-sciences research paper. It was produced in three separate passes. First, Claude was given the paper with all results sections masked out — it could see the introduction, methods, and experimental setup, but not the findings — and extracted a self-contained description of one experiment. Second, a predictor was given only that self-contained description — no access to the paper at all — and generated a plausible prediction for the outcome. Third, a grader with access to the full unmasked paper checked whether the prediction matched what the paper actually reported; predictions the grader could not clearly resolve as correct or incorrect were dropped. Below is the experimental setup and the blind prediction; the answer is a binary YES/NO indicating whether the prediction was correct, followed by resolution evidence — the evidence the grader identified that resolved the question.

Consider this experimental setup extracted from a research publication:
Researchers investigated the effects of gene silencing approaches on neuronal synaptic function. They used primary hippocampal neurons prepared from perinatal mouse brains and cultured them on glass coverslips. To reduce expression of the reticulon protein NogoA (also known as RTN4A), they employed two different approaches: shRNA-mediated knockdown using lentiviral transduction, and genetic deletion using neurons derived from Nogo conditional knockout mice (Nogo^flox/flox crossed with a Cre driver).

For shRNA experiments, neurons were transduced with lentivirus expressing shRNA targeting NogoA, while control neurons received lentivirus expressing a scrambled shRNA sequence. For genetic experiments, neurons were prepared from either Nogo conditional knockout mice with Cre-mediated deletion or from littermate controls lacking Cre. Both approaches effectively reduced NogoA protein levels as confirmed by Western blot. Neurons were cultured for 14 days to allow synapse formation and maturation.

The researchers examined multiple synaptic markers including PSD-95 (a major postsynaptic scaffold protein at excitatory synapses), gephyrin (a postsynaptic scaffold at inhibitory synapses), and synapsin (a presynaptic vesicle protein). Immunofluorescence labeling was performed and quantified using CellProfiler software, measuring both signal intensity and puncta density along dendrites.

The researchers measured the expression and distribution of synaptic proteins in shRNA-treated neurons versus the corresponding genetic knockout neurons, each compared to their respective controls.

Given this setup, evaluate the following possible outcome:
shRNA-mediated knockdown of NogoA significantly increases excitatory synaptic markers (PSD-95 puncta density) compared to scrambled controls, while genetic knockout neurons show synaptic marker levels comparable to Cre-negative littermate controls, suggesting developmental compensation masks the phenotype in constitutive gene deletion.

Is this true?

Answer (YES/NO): NO